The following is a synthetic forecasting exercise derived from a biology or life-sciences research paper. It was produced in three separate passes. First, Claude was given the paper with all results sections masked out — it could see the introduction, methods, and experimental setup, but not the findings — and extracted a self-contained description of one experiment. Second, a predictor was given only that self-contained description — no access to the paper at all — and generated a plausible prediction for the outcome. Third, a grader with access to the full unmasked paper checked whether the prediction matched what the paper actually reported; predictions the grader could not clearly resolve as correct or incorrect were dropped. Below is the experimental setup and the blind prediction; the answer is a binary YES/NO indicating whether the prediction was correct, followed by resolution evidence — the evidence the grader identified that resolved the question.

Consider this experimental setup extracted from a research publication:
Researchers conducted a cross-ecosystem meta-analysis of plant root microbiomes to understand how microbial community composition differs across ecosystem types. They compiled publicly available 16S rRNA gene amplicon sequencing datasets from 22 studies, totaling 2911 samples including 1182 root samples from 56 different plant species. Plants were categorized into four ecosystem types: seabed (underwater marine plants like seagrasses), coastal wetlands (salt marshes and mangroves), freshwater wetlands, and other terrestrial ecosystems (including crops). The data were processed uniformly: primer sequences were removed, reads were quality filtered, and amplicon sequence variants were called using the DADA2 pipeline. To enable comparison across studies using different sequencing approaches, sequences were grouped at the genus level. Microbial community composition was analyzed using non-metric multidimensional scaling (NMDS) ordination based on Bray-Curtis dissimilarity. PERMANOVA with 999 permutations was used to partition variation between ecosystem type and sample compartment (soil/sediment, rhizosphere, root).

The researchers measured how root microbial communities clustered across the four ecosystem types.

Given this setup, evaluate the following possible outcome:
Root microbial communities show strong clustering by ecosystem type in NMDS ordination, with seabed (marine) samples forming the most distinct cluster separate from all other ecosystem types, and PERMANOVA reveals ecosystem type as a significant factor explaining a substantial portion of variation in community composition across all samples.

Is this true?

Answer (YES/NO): NO